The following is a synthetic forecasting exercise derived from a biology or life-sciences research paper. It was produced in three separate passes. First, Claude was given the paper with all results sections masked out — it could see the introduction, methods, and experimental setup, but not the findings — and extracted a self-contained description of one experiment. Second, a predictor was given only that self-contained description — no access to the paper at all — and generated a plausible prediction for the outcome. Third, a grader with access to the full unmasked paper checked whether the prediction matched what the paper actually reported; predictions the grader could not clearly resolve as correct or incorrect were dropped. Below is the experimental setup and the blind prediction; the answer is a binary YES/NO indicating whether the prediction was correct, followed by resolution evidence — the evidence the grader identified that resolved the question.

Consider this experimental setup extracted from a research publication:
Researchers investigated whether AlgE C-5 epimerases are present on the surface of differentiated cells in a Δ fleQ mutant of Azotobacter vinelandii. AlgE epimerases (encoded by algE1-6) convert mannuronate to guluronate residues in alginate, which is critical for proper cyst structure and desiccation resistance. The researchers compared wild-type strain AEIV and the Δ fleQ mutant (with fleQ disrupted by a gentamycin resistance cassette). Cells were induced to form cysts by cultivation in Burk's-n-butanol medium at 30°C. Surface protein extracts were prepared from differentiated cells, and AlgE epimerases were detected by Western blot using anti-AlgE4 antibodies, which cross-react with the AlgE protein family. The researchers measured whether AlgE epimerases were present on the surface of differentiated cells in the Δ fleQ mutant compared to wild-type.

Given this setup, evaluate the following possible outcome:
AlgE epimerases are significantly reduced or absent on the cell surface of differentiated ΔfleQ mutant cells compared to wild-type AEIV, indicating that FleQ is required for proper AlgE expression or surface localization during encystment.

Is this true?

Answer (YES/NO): NO